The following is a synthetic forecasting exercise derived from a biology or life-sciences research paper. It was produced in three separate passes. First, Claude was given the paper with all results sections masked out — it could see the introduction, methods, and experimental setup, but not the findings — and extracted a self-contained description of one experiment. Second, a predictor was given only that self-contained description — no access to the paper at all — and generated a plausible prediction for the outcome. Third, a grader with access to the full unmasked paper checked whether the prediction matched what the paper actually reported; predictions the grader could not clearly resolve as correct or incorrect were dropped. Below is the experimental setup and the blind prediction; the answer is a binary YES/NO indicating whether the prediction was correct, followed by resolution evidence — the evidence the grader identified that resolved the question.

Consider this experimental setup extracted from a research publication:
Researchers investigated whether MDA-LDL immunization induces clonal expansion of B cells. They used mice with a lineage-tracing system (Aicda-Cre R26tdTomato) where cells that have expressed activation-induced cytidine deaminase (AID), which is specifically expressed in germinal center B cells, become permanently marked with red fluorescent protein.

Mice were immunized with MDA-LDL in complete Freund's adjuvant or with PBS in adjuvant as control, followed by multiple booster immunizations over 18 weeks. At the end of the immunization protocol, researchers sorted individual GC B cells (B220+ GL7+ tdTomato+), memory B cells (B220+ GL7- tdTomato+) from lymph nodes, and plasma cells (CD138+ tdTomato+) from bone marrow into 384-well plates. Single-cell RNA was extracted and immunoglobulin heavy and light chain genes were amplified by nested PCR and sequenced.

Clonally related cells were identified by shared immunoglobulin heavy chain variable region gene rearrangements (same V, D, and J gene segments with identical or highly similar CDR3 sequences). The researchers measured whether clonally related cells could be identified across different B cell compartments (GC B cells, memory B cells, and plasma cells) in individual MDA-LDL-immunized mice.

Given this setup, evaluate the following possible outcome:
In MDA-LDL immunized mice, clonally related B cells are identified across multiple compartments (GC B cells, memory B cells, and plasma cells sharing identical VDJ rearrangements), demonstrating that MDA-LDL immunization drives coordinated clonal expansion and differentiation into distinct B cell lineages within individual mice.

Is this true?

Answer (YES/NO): YES